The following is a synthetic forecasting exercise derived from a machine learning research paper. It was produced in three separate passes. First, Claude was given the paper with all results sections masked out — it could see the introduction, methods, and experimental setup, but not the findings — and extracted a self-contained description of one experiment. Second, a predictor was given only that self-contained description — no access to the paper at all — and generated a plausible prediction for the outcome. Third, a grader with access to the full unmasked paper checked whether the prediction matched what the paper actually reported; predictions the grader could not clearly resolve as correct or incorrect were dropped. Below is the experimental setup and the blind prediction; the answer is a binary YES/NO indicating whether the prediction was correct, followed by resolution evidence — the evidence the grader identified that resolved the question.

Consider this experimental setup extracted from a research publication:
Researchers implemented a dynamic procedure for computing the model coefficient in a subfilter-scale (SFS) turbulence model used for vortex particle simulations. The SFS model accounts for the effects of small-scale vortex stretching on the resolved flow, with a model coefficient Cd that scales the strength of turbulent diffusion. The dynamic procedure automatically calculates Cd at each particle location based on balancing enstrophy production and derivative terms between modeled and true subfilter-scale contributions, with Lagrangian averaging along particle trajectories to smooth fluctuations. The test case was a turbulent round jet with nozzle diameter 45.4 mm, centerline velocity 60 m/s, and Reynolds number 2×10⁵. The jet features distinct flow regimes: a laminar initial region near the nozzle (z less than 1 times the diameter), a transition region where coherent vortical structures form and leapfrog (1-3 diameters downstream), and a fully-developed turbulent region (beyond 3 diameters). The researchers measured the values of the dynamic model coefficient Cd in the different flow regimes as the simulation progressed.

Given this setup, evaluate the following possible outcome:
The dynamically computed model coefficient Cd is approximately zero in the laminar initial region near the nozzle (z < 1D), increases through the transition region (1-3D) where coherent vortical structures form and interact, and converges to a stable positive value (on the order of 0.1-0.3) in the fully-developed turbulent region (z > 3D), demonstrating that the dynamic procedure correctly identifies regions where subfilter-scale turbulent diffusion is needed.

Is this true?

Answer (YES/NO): NO